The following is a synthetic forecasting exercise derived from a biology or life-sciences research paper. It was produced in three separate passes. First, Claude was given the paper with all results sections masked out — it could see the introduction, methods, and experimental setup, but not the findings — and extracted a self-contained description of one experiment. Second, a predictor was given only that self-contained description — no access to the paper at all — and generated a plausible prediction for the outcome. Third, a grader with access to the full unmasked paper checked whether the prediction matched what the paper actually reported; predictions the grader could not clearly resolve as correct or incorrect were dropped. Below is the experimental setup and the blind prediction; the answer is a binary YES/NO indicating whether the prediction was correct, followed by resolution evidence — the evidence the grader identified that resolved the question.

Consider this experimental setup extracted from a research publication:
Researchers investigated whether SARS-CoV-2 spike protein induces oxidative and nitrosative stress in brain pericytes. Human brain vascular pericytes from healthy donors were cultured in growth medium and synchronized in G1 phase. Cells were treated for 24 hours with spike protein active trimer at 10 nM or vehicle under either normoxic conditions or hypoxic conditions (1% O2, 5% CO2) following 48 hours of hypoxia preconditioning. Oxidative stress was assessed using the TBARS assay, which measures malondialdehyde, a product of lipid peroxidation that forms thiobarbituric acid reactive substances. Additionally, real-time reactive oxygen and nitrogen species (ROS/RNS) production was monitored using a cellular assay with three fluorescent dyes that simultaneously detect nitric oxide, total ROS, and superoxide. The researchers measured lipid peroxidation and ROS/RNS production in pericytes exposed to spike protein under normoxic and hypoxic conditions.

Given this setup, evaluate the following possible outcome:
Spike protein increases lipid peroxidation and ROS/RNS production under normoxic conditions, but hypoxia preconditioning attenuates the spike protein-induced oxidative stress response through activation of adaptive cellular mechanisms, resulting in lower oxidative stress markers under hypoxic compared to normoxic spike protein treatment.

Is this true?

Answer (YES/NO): NO